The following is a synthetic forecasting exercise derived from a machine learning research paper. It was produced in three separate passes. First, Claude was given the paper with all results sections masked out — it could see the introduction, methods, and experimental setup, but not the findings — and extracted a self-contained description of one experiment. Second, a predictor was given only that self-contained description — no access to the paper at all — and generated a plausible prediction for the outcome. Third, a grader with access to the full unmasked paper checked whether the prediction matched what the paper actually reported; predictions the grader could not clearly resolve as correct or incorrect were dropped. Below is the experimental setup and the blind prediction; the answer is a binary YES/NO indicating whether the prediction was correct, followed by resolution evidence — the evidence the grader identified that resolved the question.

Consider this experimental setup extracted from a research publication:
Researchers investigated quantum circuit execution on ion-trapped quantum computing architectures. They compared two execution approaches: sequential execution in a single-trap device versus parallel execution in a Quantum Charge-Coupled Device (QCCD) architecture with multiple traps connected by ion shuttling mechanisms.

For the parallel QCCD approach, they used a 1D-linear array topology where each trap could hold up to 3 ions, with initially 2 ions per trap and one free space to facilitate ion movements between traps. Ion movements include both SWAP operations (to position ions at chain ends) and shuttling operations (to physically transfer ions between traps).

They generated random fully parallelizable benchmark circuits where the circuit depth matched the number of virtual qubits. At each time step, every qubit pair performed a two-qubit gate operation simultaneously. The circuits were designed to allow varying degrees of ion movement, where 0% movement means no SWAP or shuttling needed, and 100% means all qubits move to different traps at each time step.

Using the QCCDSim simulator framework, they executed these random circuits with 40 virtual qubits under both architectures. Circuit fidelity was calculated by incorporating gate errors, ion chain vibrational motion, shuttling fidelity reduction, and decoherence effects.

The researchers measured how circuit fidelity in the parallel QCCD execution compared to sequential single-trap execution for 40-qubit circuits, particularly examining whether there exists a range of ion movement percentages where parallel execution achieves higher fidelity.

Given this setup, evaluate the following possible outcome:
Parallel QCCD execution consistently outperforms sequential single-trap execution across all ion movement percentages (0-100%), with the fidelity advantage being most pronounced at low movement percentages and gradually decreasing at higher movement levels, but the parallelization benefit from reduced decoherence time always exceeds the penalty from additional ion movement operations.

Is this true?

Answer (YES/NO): NO